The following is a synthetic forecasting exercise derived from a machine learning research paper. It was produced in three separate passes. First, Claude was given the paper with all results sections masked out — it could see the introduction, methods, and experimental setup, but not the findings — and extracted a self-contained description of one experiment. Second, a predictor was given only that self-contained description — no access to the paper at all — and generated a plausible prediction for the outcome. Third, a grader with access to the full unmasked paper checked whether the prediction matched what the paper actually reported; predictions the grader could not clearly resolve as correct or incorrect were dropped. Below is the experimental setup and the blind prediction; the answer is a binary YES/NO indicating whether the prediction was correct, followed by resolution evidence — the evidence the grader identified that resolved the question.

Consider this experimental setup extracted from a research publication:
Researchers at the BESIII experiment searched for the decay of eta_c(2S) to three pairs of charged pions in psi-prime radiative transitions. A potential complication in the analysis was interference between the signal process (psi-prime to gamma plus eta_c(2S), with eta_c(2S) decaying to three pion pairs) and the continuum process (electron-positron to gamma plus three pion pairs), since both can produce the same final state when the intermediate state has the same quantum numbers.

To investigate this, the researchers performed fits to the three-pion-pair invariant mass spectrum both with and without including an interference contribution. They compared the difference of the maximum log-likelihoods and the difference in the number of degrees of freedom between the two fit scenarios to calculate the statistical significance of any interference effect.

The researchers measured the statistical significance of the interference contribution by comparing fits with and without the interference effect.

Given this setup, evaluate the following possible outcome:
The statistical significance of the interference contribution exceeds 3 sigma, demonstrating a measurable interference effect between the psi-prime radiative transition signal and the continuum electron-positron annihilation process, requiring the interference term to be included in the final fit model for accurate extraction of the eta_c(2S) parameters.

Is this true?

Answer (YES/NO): NO